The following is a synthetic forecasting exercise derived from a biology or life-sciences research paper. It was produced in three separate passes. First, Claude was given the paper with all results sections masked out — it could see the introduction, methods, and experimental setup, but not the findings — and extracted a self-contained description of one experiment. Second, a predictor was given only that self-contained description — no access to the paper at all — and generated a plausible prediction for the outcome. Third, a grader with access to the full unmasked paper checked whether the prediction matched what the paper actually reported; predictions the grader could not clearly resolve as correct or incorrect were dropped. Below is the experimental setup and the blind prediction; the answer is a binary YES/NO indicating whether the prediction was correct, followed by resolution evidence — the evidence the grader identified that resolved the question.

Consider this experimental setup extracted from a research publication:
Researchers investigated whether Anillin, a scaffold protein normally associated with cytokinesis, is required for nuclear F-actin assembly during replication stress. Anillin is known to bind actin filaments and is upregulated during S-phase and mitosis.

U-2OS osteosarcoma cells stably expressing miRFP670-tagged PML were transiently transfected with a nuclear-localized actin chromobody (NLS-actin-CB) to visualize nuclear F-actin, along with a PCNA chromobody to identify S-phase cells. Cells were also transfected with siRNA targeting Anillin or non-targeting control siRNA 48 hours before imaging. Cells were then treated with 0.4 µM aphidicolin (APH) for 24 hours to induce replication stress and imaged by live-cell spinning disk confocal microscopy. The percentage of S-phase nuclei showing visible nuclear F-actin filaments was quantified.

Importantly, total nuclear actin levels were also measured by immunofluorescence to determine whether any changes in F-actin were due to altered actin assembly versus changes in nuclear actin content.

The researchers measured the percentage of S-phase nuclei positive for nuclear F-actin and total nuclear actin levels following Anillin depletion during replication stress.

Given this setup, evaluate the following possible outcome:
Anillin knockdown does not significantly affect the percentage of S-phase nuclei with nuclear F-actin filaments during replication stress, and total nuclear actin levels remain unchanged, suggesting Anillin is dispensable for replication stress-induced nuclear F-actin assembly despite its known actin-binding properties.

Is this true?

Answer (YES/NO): NO